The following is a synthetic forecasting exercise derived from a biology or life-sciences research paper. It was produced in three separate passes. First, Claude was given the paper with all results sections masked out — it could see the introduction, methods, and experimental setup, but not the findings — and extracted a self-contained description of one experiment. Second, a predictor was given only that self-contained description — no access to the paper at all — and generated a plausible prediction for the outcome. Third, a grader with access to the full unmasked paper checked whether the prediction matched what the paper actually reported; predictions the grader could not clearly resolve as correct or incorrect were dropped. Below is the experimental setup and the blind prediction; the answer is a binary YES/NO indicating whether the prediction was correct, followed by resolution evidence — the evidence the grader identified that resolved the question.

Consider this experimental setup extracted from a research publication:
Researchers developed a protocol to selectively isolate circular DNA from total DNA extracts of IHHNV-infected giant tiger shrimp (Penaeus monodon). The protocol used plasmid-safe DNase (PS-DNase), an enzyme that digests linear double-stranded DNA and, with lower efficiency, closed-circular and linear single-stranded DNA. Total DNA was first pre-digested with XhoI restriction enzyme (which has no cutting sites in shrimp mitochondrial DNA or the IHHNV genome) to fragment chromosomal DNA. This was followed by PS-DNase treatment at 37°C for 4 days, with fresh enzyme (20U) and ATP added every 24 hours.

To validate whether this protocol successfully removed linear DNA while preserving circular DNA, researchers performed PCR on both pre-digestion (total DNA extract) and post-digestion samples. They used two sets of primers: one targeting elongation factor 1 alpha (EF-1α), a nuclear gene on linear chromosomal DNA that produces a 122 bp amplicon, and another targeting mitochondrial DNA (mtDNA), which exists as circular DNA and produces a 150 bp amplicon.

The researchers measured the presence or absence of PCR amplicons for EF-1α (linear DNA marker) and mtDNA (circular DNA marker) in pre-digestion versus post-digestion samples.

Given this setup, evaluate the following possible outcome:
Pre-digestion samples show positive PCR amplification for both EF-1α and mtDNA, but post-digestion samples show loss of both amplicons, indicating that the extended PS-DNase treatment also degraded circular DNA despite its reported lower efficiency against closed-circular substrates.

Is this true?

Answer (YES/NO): NO